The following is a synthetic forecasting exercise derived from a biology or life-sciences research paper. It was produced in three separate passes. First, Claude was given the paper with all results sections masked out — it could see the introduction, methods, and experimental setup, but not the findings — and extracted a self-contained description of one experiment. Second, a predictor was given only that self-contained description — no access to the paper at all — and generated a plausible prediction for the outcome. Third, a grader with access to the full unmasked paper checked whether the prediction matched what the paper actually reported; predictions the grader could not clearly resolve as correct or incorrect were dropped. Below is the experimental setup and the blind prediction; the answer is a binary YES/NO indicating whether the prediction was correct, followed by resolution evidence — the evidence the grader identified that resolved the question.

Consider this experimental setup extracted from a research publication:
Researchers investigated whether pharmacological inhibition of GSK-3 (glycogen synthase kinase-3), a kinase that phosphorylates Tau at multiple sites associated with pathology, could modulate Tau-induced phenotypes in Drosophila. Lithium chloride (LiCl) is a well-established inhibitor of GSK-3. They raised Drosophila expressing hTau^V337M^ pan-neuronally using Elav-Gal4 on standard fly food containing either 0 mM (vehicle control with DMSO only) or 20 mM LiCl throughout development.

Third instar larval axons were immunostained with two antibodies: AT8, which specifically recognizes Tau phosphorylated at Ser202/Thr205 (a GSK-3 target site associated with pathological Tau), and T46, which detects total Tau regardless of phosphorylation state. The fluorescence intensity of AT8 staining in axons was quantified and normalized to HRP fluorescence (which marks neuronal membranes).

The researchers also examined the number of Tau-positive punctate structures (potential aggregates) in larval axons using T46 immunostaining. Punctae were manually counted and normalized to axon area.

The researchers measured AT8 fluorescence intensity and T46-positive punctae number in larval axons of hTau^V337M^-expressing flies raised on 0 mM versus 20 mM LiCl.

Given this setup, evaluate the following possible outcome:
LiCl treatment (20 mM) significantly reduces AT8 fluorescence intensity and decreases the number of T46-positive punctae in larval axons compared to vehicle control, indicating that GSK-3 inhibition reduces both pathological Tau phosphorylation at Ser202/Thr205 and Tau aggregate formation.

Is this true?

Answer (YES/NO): NO